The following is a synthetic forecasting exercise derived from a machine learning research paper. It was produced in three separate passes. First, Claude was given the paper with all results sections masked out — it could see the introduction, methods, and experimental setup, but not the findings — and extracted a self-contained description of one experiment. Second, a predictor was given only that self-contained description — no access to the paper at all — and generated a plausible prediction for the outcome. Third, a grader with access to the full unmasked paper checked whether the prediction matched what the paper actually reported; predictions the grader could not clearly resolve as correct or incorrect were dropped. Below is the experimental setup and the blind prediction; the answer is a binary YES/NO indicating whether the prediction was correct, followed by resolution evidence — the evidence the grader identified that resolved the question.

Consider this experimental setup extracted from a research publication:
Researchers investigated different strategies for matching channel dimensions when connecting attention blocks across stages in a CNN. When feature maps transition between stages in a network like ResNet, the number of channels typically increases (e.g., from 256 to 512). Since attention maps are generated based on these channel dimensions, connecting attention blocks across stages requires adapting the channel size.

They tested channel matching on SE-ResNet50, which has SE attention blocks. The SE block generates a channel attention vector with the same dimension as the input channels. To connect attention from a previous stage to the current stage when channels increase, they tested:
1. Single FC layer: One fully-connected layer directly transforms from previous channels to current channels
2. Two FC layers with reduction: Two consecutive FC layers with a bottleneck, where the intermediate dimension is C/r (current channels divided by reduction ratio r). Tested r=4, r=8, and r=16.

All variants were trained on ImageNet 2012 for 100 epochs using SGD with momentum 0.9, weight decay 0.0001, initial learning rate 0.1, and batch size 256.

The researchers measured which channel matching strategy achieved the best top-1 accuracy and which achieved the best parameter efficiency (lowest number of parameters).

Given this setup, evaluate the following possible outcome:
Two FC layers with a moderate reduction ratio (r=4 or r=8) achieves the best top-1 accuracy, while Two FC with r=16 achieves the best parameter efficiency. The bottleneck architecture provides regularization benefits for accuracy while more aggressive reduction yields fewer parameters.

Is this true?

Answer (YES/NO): NO